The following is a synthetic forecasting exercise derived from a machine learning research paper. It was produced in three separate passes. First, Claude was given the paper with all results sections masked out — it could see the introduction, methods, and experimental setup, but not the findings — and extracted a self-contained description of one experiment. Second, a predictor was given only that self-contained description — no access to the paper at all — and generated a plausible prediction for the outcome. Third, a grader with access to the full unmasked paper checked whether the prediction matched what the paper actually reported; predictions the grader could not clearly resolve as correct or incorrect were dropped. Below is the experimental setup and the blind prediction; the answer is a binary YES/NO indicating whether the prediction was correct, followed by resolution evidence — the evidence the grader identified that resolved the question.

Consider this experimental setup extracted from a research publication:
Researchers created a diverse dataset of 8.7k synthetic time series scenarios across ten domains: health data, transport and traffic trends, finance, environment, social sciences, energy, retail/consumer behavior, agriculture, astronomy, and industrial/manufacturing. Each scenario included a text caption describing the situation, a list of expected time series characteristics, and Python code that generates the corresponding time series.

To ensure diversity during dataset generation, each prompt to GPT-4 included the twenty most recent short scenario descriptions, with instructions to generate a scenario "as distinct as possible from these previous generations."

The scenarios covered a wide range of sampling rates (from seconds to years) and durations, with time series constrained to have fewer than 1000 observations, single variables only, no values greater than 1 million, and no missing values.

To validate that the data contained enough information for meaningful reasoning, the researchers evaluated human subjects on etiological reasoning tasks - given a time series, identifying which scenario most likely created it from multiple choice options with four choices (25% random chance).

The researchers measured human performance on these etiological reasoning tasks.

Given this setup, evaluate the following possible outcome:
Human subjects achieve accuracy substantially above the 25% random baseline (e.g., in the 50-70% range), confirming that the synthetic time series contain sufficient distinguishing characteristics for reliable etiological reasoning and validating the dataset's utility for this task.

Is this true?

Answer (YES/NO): YES